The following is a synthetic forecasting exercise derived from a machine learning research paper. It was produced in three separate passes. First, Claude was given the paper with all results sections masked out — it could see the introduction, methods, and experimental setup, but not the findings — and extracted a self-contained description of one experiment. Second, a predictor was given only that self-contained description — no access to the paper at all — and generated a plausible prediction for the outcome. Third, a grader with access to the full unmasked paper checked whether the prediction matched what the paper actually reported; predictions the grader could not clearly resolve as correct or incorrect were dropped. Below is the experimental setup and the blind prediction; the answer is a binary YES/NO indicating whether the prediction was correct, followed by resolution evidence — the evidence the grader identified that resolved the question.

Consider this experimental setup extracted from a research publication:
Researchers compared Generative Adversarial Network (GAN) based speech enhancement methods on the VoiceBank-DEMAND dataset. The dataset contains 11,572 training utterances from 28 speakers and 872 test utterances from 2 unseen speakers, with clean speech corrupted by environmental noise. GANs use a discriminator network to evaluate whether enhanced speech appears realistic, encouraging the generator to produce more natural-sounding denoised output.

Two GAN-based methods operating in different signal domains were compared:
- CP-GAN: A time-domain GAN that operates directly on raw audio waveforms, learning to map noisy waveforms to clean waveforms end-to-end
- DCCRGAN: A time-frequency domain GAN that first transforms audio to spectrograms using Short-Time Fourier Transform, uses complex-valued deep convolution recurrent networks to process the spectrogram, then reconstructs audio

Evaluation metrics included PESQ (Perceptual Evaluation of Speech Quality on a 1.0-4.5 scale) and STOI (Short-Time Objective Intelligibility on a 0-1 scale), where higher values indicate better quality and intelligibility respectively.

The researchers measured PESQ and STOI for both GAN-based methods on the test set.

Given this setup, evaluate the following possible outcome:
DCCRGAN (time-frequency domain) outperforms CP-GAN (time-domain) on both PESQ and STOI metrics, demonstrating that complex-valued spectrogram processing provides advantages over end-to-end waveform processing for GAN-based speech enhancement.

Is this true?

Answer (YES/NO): YES